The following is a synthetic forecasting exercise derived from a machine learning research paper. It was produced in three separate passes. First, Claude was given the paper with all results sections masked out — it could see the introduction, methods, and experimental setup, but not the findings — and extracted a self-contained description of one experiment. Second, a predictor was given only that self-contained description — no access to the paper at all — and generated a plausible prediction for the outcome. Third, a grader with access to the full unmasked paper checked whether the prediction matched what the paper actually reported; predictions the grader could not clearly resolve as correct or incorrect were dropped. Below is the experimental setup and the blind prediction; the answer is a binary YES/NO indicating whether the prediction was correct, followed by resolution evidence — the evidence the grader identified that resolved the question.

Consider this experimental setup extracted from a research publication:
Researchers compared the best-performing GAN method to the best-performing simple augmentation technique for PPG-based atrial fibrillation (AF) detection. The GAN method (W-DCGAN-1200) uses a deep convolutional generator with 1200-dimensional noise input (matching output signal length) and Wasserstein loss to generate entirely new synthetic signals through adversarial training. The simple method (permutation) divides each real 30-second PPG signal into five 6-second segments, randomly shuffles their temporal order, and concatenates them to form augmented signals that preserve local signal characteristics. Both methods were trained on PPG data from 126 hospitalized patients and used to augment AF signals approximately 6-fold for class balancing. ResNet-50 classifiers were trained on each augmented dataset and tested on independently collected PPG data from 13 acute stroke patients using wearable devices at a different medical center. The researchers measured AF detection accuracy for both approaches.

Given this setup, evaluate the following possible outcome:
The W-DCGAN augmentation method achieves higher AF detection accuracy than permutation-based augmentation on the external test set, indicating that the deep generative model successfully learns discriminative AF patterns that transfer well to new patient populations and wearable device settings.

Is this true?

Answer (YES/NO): YES